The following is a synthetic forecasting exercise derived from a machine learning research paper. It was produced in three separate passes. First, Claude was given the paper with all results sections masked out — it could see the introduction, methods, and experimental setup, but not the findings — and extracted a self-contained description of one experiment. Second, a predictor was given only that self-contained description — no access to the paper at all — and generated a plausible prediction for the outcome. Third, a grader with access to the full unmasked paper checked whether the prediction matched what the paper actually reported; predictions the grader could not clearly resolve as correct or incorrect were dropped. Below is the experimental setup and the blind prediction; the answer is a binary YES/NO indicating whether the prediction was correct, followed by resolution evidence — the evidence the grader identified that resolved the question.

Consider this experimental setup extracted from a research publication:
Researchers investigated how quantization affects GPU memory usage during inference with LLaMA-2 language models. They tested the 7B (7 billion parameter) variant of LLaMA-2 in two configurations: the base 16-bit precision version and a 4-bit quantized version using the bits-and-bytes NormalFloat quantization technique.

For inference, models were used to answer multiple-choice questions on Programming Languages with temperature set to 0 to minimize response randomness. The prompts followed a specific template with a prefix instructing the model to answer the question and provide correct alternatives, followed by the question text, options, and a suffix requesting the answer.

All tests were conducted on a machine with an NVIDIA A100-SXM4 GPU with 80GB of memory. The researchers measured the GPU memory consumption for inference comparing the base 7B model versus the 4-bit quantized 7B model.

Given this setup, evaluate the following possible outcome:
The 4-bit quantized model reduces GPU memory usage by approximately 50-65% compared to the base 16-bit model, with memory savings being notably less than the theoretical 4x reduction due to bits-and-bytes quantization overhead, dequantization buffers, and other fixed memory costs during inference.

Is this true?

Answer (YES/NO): YES